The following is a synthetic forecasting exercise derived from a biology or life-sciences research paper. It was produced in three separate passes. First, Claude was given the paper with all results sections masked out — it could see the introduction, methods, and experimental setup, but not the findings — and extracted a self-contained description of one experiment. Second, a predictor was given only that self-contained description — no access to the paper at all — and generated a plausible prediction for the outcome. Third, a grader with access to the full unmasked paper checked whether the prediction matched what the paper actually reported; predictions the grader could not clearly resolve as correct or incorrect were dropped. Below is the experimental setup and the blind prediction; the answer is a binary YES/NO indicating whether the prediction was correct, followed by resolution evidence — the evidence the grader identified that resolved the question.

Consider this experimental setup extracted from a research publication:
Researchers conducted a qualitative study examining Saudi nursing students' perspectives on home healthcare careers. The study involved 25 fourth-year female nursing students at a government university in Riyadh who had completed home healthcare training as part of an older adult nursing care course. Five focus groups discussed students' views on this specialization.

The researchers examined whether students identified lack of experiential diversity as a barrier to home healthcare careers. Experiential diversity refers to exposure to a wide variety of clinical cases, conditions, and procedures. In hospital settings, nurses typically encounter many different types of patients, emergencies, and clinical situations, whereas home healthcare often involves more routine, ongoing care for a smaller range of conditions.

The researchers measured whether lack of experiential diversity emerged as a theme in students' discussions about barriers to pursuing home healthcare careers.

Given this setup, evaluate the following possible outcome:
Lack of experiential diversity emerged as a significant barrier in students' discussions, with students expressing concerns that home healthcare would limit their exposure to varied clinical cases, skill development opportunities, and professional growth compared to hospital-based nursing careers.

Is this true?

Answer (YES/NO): YES